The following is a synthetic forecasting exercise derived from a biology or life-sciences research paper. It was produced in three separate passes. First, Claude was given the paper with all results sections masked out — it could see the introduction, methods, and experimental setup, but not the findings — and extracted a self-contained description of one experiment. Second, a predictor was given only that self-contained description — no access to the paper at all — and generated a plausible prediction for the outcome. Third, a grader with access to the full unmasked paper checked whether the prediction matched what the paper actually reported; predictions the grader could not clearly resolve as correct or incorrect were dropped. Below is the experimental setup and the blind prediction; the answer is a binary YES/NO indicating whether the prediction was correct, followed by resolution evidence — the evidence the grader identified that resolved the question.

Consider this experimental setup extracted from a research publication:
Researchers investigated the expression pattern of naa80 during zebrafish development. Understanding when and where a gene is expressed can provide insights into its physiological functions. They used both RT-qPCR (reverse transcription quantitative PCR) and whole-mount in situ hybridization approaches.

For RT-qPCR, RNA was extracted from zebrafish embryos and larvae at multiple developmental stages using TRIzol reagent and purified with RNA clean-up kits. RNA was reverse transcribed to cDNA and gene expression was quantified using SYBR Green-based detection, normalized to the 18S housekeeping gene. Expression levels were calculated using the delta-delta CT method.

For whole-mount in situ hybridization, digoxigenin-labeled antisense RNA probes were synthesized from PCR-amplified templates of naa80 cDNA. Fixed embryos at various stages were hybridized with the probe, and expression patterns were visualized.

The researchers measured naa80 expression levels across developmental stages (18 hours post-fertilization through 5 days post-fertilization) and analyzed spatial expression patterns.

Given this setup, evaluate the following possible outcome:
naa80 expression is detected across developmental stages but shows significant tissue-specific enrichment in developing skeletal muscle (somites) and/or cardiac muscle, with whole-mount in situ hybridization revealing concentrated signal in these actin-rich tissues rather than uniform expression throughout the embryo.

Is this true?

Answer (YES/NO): NO